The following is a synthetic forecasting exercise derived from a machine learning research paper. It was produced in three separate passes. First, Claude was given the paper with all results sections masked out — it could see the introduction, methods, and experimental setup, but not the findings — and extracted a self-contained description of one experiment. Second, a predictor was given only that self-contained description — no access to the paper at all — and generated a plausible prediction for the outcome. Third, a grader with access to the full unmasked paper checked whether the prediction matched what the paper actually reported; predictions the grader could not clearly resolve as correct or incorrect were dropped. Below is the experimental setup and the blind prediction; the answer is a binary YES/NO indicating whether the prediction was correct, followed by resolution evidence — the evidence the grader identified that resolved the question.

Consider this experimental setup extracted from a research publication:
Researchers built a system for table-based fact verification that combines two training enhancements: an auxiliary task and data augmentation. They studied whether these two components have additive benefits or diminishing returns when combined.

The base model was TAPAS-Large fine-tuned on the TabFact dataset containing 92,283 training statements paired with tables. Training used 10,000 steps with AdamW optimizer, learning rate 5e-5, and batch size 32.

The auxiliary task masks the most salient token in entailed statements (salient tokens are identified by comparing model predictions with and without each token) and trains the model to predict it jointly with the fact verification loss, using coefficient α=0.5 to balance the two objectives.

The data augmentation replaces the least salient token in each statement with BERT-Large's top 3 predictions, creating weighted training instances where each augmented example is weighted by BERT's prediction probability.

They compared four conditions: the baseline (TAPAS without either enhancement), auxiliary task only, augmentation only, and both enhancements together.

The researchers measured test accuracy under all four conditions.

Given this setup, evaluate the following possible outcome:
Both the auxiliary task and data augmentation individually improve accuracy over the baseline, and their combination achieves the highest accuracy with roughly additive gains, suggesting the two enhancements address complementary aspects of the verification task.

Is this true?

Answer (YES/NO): NO